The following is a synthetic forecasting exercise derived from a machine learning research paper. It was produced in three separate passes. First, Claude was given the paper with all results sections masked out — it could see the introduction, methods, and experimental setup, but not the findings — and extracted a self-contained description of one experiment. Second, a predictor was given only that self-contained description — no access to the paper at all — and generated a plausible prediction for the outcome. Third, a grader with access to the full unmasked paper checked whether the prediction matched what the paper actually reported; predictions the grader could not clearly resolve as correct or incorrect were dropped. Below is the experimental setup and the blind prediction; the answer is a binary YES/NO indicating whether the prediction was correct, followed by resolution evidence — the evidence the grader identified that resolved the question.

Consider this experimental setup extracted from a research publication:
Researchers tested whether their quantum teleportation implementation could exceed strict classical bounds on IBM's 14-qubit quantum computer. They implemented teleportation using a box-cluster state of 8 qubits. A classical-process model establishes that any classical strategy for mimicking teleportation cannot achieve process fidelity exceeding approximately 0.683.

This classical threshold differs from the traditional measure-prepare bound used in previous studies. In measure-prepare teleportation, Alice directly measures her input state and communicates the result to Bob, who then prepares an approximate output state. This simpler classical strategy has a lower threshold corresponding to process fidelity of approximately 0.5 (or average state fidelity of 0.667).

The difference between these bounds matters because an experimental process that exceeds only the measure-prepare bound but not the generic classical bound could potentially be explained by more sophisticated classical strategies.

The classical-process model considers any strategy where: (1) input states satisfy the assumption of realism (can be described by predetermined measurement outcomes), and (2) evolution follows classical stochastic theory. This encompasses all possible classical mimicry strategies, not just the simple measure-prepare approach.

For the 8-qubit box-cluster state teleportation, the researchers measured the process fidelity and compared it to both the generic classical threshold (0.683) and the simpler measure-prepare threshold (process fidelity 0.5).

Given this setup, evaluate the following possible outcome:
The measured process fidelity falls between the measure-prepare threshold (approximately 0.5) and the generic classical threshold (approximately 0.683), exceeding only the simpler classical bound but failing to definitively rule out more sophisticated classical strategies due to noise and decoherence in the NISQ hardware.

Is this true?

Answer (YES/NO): NO